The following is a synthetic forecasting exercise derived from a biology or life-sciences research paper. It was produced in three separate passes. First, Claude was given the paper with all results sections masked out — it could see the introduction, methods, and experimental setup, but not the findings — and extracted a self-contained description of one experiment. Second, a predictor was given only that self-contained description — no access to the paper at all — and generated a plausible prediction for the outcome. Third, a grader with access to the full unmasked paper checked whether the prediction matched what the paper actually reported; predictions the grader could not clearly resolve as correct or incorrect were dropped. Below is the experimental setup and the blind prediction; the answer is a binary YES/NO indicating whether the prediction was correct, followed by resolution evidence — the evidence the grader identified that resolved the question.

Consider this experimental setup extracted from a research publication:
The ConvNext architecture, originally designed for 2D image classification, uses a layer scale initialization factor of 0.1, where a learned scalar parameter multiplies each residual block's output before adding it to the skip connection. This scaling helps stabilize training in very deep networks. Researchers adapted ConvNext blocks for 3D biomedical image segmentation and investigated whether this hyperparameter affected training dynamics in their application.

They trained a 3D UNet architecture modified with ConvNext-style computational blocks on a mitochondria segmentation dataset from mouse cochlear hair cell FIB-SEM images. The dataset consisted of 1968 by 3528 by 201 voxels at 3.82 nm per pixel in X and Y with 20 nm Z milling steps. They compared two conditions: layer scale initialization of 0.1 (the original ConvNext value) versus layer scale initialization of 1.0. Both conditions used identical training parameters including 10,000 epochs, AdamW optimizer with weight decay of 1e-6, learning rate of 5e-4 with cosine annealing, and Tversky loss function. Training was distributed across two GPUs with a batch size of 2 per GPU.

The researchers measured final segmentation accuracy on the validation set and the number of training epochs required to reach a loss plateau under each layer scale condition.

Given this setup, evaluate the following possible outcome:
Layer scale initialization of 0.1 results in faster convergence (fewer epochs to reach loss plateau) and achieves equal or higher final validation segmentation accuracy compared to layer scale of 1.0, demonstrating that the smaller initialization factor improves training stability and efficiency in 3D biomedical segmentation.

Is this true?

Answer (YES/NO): NO